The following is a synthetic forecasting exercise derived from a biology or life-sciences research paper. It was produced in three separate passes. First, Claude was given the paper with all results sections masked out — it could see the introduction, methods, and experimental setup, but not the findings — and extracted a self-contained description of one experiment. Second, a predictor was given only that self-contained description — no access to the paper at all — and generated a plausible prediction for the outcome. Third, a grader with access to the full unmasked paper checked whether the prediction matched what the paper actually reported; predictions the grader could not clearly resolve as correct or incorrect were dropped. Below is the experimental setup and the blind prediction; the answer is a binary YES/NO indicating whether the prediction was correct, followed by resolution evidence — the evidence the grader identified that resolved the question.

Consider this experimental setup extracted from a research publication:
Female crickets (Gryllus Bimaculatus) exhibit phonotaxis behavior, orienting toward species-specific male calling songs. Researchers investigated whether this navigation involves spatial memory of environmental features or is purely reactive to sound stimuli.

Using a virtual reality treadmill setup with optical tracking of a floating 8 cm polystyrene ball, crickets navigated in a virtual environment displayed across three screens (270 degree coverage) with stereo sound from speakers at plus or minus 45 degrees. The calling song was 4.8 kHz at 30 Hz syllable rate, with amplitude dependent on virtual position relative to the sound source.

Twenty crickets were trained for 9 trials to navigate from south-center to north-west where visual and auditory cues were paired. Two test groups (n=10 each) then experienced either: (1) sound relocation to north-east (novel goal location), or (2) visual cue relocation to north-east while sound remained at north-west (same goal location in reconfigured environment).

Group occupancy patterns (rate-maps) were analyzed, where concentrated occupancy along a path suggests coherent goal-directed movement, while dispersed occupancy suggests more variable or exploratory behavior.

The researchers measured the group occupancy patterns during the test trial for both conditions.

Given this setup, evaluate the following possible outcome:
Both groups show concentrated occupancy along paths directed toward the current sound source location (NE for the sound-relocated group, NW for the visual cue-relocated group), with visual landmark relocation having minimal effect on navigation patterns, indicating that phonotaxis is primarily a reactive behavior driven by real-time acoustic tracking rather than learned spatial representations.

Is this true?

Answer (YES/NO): NO